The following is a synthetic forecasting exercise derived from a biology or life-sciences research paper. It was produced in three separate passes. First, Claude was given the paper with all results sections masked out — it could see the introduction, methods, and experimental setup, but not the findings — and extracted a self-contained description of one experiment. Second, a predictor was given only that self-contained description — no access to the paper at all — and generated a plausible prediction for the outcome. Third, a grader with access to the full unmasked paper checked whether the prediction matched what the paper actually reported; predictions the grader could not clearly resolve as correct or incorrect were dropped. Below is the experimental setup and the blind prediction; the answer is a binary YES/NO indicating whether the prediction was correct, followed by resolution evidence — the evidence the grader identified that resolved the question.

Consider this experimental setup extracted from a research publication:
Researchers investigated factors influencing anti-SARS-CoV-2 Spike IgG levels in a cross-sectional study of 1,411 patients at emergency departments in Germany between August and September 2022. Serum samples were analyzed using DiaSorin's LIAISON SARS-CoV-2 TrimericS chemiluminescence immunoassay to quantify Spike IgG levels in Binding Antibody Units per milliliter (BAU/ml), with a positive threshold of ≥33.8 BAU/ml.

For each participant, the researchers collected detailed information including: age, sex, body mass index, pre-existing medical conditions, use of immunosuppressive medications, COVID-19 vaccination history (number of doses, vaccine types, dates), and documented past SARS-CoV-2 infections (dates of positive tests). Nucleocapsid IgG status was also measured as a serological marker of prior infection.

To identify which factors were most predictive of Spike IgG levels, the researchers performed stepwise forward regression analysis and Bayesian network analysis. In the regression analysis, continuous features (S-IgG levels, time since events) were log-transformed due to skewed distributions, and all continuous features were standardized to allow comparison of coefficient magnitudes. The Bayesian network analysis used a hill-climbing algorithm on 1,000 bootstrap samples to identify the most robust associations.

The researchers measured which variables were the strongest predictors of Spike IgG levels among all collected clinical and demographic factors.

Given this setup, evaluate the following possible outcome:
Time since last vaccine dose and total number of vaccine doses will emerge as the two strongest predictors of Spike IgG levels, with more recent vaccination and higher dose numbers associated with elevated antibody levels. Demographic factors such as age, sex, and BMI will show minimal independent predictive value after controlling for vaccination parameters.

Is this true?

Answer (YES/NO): NO